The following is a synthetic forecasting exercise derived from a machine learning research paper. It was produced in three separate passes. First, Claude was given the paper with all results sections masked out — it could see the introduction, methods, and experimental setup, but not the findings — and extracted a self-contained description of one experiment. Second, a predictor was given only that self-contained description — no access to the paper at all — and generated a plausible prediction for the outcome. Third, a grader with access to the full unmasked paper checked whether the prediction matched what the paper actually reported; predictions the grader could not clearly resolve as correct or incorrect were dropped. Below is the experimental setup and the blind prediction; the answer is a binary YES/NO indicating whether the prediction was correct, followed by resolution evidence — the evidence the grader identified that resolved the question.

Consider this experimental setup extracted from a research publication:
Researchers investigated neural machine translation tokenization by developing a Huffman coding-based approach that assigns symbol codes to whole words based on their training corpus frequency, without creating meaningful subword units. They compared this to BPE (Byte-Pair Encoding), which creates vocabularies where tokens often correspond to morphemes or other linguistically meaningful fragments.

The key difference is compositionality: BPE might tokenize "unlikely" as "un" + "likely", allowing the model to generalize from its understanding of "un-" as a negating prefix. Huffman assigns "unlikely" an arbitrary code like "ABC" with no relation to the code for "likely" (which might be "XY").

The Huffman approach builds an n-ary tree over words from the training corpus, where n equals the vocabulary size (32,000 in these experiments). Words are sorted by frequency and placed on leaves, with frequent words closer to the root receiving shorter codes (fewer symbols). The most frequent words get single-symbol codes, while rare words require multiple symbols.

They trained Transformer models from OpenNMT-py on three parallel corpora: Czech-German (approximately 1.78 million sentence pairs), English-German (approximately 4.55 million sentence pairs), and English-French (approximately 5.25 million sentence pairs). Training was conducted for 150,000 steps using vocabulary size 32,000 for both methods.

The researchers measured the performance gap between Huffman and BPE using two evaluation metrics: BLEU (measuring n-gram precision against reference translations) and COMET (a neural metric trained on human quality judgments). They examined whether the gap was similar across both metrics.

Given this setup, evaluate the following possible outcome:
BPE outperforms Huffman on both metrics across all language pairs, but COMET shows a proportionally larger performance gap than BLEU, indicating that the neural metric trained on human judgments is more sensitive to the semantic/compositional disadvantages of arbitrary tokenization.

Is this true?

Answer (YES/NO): NO